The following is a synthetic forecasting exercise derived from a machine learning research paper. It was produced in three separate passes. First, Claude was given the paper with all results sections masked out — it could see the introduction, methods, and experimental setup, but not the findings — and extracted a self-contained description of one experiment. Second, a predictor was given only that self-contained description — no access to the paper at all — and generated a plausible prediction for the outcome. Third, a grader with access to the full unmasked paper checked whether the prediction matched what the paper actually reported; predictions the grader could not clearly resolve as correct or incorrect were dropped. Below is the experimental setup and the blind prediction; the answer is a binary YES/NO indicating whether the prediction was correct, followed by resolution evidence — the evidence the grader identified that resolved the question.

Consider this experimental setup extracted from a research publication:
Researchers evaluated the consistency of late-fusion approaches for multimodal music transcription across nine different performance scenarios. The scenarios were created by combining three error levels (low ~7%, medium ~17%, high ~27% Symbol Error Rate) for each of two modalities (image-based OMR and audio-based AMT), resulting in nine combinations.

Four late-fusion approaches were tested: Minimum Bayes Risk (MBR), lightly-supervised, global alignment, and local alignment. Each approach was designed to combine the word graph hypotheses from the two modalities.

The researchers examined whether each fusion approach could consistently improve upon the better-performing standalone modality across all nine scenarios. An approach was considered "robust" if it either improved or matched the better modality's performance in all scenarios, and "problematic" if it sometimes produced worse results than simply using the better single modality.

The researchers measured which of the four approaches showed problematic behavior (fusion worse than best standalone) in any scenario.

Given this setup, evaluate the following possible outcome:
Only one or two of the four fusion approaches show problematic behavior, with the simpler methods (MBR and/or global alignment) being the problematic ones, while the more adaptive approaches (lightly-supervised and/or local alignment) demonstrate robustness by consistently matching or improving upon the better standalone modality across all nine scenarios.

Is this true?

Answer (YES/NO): NO